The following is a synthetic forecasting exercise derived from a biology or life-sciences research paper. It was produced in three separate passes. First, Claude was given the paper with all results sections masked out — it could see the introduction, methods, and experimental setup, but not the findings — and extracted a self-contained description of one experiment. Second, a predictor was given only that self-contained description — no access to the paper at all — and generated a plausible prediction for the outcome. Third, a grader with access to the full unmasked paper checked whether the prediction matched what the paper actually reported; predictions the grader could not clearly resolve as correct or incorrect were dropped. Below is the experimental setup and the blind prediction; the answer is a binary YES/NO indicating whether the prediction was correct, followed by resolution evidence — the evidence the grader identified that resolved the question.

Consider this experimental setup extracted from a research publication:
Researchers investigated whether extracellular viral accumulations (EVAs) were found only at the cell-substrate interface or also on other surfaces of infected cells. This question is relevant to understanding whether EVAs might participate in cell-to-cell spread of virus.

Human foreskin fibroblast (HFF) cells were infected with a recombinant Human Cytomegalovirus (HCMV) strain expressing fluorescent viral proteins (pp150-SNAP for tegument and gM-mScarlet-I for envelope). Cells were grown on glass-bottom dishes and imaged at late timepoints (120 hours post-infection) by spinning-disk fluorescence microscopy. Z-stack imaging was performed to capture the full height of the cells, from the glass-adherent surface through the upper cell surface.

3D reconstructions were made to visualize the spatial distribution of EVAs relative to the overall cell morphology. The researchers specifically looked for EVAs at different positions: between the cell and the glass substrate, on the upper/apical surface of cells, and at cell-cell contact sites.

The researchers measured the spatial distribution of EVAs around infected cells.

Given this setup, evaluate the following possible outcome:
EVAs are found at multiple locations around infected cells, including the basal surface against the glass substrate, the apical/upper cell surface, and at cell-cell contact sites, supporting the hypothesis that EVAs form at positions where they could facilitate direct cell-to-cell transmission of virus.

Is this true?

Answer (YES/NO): YES